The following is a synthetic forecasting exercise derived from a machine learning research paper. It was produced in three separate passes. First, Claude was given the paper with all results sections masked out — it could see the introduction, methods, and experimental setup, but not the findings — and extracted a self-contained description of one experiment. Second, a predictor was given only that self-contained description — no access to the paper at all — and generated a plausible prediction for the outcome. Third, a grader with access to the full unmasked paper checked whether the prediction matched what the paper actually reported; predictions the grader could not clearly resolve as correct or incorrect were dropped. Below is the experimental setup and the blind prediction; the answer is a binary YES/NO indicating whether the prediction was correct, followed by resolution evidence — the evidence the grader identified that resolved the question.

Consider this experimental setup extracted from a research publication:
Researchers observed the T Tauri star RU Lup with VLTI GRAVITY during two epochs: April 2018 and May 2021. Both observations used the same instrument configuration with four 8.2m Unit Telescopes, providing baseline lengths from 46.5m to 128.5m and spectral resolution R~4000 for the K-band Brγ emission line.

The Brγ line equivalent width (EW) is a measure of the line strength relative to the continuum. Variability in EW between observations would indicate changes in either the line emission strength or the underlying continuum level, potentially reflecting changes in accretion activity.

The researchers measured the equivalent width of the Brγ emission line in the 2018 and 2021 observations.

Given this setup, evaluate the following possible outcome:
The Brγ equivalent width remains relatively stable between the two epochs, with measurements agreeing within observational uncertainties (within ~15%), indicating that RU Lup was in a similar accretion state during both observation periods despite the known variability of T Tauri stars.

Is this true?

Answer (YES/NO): NO